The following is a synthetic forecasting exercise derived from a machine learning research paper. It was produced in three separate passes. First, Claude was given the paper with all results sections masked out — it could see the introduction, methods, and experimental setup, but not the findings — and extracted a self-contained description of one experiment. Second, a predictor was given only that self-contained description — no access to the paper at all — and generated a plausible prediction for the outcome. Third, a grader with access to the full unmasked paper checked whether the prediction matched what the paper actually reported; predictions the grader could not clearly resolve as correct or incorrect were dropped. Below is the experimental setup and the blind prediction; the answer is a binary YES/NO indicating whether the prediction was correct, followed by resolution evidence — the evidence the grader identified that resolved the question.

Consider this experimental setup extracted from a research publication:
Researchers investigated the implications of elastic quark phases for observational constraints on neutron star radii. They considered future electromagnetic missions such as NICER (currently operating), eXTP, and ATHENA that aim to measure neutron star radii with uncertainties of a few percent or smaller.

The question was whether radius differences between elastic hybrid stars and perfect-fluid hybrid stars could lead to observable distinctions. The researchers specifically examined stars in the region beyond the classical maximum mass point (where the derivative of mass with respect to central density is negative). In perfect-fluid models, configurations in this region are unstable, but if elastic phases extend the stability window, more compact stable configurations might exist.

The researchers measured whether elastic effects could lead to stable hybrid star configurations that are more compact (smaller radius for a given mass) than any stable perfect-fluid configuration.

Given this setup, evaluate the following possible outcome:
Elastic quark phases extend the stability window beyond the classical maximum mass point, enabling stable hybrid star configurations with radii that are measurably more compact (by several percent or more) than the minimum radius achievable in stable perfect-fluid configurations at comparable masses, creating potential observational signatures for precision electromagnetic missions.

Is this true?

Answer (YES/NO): NO